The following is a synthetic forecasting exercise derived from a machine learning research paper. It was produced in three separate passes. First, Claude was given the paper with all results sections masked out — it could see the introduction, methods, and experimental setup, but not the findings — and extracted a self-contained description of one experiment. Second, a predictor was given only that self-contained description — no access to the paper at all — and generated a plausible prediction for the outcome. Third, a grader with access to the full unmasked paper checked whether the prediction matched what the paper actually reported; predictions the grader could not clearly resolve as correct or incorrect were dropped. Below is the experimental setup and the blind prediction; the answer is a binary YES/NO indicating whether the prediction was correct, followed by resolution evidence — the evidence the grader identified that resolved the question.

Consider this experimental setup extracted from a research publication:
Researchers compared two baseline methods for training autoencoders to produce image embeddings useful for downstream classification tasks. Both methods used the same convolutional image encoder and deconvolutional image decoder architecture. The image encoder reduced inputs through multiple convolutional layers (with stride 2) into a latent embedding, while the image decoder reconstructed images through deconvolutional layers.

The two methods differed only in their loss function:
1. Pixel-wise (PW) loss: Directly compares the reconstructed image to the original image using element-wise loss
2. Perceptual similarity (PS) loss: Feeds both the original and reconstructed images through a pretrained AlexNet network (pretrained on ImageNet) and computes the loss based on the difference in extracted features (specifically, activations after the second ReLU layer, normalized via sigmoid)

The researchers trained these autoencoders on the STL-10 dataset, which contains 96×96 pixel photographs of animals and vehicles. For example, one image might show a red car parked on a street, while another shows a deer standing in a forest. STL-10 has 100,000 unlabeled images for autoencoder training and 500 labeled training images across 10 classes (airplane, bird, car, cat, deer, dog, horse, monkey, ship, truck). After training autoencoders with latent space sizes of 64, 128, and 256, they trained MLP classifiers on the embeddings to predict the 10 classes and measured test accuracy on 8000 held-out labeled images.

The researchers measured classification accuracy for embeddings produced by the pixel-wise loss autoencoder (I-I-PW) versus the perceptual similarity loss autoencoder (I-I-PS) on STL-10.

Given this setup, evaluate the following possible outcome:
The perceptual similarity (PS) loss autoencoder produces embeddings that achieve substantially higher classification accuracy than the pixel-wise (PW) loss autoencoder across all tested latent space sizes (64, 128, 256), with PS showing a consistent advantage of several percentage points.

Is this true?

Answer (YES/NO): YES